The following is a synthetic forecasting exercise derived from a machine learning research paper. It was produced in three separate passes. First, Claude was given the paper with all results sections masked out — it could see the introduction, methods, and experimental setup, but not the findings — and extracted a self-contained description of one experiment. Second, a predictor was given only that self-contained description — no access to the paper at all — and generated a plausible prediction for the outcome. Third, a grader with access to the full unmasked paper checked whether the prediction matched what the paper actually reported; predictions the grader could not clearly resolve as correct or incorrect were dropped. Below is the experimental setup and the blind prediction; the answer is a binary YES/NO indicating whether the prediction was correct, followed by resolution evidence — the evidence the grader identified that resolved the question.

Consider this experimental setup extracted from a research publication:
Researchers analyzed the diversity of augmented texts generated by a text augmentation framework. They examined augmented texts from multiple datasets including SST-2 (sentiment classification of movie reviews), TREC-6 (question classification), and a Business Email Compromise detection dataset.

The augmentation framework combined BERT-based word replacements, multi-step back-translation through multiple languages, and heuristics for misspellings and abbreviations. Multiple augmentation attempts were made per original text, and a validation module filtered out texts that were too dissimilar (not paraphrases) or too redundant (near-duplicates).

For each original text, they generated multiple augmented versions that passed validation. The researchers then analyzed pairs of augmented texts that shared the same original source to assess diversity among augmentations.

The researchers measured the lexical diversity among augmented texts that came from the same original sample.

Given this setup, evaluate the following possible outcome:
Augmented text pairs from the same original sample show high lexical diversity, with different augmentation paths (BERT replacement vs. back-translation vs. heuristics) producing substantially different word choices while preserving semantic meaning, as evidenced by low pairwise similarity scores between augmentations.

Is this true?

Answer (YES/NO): NO